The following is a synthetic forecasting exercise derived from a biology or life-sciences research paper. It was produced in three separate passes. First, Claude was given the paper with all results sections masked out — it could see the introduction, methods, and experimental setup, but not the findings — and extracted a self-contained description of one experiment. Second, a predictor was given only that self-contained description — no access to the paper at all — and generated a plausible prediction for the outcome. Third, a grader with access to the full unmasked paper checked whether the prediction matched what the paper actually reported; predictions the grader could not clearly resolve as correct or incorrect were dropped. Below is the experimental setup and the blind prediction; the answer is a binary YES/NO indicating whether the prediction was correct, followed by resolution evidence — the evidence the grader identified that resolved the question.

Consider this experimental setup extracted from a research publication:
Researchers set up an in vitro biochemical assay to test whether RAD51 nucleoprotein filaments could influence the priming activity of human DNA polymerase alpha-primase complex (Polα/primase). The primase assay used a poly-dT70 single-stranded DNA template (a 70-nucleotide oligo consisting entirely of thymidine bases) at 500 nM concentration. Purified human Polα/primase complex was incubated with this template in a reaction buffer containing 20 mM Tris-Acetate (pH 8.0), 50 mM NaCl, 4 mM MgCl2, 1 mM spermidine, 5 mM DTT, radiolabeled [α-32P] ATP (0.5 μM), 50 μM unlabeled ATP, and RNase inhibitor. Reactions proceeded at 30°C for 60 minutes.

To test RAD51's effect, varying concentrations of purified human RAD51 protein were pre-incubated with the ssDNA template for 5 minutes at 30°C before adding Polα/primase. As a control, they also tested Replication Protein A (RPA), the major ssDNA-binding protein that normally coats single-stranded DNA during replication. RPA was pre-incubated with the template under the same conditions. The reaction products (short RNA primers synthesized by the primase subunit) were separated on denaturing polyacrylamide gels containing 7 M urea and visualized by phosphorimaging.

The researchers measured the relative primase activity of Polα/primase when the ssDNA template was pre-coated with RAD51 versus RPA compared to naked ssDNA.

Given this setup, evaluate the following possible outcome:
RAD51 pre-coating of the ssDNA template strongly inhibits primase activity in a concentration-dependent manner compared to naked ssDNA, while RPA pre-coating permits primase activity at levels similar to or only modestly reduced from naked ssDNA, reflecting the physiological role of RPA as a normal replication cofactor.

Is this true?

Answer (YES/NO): NO